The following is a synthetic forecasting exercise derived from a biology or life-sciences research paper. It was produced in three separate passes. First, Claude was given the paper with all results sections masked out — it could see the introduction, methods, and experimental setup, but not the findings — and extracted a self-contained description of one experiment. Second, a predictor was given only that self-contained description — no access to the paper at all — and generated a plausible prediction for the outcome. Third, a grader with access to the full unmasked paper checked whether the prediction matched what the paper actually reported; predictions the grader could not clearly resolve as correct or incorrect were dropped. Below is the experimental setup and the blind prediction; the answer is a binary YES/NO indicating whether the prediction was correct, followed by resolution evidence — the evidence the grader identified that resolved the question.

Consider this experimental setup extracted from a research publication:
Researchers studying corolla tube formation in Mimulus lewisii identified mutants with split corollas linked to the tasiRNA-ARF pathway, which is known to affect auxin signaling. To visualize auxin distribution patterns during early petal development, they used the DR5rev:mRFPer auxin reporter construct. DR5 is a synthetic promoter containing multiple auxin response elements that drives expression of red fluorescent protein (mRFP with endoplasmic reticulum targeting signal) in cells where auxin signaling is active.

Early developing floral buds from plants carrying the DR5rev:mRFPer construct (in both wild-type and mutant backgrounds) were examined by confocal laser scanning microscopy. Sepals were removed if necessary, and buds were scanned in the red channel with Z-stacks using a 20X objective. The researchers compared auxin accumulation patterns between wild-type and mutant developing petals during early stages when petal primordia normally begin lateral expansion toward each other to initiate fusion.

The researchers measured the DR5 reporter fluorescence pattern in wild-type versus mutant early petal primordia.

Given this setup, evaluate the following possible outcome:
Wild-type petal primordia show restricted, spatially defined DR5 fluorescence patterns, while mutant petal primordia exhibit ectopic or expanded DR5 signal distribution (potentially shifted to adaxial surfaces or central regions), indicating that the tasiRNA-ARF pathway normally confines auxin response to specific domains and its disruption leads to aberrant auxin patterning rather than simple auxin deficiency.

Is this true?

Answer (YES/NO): NO